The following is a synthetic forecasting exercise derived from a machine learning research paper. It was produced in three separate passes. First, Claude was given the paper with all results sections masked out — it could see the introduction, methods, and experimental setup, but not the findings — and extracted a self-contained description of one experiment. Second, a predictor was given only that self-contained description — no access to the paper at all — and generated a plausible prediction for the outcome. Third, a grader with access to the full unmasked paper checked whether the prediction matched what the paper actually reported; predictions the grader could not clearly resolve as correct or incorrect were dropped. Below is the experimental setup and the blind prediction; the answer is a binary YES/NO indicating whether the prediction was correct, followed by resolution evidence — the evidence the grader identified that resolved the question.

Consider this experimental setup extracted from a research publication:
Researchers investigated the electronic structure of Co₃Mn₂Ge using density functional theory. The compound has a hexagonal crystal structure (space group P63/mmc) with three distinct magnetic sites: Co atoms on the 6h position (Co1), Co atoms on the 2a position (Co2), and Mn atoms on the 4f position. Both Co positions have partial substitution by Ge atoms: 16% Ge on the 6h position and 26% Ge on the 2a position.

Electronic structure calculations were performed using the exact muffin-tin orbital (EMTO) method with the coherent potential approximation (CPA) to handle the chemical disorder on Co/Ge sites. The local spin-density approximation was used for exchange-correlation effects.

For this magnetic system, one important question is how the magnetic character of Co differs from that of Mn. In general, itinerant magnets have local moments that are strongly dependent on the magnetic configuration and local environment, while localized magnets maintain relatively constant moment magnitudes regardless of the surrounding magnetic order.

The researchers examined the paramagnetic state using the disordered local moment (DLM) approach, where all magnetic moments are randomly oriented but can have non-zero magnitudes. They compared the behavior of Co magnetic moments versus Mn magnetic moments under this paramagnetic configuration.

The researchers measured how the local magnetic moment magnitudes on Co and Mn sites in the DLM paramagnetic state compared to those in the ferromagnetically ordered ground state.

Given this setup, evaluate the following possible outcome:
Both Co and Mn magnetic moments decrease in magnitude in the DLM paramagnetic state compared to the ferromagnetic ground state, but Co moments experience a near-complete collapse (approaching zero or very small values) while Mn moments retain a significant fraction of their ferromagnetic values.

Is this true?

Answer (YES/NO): NO